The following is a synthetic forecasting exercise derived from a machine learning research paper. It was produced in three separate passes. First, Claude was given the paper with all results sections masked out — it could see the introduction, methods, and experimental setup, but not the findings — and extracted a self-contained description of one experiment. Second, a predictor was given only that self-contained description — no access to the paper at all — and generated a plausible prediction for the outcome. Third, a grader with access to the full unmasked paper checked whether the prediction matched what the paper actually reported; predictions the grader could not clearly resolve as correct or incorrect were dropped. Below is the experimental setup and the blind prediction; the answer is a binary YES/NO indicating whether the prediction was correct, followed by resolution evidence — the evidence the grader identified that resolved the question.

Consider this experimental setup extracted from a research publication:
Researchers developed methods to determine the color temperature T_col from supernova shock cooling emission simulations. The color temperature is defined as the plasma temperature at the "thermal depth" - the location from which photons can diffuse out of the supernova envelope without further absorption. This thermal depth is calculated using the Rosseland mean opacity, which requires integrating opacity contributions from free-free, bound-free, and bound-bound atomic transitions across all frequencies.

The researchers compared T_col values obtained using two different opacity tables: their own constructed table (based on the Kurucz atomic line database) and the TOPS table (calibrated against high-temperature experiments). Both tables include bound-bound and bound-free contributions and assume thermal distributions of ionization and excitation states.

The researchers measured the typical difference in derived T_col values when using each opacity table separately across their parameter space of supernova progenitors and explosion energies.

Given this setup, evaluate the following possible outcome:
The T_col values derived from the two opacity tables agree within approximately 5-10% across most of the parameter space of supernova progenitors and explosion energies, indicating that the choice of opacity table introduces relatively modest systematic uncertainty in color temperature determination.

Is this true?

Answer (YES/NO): NO